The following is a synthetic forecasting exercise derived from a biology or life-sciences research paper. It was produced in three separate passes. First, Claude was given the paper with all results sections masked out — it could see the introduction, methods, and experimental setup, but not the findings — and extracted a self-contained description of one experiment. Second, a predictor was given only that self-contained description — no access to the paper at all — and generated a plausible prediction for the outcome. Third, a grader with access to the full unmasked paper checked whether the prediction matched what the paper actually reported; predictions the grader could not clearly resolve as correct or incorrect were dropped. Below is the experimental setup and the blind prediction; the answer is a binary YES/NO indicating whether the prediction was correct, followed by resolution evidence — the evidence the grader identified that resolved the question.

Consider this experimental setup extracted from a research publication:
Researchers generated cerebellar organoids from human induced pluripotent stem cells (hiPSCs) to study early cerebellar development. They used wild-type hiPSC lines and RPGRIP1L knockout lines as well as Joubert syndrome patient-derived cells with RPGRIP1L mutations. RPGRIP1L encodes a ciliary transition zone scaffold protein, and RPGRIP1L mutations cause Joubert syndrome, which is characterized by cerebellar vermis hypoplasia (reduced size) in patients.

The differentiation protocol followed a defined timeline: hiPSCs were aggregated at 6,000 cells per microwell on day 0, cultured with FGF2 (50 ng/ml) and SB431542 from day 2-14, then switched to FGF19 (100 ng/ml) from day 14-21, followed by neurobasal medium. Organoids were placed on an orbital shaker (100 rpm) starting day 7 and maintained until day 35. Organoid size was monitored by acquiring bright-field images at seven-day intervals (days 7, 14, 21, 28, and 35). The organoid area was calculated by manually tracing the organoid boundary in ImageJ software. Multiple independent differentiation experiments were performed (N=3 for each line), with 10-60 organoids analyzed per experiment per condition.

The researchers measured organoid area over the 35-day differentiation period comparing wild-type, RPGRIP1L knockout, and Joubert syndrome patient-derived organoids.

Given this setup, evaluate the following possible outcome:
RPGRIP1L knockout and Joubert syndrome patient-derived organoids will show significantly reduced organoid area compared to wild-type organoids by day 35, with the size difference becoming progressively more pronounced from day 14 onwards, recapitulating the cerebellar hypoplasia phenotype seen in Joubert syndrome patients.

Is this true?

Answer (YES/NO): NO